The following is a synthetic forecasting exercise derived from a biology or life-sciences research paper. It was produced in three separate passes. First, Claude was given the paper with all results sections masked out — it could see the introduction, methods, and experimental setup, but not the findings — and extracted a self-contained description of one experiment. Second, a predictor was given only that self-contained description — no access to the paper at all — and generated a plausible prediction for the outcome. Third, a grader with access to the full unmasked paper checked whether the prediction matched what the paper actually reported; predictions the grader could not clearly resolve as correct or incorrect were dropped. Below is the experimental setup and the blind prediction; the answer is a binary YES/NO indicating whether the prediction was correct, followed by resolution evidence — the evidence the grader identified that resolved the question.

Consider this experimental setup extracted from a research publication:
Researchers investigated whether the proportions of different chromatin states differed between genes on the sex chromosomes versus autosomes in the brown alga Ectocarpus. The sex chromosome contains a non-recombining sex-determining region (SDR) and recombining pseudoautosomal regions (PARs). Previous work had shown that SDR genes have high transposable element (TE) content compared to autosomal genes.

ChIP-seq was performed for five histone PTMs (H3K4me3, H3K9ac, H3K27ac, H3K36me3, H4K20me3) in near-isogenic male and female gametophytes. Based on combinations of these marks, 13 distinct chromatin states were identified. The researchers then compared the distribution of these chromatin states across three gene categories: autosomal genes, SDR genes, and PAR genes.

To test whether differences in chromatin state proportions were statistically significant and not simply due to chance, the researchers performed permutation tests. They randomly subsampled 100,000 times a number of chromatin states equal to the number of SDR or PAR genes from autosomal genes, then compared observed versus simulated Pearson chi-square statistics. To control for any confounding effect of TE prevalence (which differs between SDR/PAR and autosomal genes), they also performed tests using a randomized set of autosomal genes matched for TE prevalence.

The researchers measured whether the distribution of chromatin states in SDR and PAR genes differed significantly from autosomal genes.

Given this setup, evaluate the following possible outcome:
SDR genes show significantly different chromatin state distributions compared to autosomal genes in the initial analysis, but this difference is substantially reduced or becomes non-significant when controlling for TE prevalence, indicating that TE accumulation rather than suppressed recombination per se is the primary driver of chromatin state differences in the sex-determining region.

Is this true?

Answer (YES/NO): NO